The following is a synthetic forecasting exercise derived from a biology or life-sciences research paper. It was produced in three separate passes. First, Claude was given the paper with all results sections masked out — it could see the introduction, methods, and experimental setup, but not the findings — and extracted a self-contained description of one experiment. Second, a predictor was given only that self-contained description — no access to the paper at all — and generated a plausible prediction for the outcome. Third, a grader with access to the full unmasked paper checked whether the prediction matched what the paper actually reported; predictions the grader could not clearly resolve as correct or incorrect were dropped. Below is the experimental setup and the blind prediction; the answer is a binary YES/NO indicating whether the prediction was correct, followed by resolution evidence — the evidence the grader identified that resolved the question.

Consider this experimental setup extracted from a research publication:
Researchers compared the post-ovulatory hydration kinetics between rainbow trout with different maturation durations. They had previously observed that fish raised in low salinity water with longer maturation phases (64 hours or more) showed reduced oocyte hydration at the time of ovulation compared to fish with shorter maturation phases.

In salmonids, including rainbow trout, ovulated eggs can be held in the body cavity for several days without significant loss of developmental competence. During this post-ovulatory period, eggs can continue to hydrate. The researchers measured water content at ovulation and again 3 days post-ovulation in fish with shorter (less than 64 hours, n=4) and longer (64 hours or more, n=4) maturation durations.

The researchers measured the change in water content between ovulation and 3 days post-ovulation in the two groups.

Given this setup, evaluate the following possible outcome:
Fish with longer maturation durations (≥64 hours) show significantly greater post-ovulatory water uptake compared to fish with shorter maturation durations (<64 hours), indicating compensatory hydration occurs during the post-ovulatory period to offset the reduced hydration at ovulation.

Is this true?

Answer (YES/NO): NO